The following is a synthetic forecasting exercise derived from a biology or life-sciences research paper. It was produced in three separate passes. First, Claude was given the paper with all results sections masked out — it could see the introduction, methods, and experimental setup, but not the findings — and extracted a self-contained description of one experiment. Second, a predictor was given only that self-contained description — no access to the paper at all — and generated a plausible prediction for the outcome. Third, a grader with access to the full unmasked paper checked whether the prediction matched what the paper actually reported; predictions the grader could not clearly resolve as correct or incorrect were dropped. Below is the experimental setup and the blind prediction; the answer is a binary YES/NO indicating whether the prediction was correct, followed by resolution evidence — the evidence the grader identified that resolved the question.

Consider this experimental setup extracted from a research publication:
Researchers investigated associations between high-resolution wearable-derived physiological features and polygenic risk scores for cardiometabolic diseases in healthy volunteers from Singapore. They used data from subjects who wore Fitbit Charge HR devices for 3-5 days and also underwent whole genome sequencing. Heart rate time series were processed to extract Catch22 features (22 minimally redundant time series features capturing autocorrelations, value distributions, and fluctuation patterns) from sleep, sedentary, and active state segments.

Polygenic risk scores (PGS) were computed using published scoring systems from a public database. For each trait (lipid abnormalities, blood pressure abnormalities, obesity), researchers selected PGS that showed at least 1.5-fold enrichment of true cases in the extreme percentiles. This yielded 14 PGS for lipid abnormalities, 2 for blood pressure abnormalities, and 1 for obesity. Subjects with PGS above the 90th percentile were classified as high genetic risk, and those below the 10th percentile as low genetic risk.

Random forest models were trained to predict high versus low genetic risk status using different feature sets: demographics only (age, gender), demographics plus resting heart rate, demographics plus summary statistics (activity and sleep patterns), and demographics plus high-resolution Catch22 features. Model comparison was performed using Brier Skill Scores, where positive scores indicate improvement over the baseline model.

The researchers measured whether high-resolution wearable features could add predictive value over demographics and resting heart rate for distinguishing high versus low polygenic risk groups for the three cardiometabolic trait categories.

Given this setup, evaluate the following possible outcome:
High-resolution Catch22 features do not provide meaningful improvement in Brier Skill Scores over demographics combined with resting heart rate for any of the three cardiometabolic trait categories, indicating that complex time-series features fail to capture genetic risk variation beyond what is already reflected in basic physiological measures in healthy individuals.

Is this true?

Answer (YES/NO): NO